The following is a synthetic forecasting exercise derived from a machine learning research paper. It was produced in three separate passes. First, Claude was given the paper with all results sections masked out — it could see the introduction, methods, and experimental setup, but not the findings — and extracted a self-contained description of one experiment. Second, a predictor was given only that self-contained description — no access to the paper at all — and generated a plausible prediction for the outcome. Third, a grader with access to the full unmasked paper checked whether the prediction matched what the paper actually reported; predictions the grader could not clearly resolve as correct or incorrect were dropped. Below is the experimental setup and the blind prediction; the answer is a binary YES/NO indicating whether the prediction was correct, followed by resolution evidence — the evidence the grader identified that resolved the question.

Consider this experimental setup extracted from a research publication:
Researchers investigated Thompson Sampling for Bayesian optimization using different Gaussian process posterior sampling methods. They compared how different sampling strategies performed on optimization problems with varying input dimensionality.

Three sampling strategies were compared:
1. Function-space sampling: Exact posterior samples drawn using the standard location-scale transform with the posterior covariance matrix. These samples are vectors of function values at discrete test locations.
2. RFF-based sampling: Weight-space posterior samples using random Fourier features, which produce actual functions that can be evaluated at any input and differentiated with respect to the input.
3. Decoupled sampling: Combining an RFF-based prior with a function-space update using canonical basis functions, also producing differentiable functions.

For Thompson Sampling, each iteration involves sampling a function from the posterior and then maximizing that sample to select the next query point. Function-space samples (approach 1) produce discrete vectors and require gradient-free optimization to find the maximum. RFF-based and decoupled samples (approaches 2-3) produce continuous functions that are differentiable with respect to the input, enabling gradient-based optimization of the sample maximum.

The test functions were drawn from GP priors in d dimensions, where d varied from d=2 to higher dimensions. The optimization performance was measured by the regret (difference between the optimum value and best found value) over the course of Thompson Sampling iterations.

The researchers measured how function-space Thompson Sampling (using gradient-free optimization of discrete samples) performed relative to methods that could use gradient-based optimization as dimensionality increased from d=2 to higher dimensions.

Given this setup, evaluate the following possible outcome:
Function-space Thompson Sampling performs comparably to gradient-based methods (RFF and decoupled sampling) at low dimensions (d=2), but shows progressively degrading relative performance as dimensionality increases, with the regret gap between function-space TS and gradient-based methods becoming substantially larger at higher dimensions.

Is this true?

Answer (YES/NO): YES